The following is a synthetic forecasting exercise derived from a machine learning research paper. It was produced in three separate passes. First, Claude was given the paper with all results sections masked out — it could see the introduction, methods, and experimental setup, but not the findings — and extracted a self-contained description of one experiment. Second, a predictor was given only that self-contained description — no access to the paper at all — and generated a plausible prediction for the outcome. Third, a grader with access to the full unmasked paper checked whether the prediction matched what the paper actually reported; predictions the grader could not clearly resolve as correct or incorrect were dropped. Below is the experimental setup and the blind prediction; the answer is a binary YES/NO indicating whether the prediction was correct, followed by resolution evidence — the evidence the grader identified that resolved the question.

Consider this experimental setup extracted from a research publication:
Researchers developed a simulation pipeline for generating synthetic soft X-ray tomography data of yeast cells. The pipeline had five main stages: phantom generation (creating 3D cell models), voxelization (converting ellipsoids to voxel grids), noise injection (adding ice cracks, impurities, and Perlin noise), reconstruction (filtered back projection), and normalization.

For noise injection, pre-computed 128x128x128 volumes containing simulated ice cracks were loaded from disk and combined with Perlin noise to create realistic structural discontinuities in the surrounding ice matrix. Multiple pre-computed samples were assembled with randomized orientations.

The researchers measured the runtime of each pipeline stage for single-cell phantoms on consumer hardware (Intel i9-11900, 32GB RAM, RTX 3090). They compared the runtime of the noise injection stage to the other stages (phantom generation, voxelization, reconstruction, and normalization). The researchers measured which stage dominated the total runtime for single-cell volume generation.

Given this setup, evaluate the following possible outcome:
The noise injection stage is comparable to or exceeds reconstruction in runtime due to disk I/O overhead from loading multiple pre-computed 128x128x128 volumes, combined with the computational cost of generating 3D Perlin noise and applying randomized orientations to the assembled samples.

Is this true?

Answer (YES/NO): YES